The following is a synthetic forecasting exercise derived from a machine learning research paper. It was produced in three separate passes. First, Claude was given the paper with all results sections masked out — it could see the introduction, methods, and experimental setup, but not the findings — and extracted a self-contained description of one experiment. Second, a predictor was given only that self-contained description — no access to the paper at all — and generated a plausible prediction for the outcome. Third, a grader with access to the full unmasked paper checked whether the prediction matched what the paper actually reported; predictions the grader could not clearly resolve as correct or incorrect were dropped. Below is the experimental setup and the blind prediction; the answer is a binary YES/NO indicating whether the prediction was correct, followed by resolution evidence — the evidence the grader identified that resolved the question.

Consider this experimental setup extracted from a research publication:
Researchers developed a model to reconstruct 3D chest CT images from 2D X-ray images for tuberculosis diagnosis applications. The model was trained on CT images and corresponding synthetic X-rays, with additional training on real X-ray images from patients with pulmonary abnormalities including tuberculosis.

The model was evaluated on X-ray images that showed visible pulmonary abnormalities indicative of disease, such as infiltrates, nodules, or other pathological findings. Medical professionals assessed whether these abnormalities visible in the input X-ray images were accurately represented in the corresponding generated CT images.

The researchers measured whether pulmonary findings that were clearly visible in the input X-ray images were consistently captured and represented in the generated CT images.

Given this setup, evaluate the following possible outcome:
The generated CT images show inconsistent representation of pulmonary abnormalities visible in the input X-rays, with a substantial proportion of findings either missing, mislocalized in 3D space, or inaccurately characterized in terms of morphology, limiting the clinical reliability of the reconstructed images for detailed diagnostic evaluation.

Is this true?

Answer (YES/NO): YES